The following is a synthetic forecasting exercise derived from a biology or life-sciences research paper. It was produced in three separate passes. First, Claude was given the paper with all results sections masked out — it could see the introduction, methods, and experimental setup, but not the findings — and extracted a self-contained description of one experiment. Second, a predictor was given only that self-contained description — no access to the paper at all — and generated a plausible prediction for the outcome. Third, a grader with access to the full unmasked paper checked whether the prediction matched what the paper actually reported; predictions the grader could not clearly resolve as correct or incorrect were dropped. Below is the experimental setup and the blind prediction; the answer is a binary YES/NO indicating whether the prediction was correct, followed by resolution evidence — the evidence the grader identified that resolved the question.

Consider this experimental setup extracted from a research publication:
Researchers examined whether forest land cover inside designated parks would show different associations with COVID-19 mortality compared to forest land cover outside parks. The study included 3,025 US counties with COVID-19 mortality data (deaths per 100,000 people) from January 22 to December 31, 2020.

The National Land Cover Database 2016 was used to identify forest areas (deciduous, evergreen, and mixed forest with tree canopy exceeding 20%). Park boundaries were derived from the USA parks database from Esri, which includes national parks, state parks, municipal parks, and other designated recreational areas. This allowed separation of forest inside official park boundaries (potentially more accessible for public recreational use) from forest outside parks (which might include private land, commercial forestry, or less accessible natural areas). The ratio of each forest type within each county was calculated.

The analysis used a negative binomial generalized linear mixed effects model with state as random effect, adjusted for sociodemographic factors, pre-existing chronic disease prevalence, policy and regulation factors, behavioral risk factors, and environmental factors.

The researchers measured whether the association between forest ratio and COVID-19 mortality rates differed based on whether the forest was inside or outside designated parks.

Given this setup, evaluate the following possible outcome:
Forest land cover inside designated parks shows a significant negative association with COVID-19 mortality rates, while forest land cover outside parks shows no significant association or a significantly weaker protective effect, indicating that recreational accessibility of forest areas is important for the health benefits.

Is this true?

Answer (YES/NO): NO